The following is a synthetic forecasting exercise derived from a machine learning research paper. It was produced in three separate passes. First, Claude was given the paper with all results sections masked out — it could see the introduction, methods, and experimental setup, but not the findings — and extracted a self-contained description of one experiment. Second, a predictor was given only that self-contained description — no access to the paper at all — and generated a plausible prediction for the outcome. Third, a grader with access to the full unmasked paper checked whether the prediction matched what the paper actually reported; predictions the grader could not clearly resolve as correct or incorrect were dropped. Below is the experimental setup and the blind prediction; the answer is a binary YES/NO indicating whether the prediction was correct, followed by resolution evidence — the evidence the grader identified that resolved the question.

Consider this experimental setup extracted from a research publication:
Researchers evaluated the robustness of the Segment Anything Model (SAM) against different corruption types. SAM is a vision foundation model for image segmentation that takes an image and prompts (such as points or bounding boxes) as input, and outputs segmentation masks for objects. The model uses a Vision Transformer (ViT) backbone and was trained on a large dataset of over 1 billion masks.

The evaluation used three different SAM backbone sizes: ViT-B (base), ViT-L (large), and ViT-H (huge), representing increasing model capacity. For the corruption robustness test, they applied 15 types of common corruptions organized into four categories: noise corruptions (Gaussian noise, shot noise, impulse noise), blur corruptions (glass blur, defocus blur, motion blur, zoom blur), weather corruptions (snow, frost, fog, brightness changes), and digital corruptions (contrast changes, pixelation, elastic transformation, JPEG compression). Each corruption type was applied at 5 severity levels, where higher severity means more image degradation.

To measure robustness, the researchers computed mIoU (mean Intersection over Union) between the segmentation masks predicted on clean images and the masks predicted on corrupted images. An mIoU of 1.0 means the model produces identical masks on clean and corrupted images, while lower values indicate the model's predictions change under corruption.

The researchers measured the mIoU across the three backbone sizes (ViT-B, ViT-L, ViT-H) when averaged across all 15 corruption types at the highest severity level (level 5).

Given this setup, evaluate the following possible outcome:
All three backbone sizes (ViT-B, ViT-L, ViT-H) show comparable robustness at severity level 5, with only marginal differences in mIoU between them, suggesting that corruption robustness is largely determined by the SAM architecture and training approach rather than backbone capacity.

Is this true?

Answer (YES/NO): NO